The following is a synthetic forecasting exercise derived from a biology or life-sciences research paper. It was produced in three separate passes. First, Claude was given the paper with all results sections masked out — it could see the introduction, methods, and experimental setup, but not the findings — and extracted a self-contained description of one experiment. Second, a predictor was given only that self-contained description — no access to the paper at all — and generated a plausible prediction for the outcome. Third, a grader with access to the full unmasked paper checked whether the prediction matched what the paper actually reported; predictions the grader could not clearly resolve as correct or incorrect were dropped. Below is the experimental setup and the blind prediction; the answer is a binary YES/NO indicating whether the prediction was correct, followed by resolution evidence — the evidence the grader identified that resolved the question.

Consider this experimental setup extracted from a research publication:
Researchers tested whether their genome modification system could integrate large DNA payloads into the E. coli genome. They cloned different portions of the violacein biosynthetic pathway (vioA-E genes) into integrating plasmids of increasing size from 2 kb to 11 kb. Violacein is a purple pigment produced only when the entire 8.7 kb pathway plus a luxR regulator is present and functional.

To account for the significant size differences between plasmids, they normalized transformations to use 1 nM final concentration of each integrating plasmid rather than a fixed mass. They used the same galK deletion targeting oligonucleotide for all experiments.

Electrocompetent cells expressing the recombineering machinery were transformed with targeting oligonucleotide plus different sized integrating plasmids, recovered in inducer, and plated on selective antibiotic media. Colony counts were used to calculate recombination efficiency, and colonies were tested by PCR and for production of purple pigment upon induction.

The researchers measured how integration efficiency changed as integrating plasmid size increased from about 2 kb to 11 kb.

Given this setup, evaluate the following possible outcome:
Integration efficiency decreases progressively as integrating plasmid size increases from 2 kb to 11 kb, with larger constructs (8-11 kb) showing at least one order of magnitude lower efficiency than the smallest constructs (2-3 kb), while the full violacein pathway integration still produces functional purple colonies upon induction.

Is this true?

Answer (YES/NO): YES